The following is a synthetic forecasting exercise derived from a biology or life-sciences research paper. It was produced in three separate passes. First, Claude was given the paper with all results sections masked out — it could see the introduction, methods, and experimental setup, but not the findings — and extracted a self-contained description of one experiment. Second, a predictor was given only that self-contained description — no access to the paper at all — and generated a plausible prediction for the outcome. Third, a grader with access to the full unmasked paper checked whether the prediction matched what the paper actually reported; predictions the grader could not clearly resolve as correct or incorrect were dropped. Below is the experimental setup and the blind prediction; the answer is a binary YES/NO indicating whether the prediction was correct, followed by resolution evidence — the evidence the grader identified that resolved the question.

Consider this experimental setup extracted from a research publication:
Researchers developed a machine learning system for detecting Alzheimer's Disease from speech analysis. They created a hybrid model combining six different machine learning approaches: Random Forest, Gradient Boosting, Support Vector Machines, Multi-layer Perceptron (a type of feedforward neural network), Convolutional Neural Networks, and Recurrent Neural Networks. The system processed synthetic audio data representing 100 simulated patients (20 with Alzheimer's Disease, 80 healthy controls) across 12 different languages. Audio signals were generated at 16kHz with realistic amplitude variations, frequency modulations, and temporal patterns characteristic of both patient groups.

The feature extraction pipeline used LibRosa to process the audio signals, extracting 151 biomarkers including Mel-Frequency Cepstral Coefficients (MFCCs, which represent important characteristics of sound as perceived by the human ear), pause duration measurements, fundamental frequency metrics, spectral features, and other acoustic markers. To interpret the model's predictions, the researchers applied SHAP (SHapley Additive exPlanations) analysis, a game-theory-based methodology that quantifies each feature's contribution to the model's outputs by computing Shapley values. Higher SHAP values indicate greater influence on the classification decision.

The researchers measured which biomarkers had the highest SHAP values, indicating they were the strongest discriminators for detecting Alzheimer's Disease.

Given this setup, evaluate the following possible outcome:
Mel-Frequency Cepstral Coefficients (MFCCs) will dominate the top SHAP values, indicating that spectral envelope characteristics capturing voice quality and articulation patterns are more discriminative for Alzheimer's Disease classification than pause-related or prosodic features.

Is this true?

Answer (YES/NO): NO